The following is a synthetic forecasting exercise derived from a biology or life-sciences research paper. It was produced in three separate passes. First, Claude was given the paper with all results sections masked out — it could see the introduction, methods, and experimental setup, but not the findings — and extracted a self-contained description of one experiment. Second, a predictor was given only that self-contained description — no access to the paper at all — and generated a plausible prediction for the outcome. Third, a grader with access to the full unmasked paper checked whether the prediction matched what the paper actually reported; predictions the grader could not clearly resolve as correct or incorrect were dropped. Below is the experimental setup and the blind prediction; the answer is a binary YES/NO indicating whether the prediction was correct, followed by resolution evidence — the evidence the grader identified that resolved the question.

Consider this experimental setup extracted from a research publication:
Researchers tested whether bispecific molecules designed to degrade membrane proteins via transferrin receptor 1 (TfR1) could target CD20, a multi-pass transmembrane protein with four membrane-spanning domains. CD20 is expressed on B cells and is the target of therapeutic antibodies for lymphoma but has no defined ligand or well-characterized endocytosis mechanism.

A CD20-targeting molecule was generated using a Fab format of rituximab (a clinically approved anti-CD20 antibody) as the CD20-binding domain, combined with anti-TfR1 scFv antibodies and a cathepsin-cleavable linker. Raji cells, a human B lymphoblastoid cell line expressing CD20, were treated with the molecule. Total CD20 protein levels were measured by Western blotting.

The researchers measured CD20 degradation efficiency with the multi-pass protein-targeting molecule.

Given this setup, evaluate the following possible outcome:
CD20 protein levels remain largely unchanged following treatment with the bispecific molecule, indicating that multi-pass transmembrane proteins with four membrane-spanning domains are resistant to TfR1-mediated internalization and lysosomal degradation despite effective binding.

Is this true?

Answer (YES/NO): NO